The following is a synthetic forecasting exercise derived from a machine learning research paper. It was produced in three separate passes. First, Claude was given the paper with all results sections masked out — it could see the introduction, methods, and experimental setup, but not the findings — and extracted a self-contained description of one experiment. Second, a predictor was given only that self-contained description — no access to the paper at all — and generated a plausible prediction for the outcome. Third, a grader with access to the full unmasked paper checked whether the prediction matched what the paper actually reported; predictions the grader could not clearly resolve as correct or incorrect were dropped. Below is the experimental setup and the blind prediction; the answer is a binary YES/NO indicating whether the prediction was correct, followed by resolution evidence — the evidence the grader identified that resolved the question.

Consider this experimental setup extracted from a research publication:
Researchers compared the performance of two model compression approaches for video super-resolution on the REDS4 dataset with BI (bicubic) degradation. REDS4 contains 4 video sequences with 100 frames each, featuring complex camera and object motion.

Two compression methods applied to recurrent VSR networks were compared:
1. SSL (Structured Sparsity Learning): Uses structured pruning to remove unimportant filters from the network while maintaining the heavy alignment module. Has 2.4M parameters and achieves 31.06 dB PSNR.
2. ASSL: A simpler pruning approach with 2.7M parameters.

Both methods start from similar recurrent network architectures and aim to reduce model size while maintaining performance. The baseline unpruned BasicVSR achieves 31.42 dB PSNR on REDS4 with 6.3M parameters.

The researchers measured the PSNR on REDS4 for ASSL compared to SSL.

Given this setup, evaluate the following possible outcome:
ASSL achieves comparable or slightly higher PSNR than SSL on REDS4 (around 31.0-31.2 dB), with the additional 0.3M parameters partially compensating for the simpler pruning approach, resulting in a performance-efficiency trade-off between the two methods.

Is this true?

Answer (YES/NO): NO